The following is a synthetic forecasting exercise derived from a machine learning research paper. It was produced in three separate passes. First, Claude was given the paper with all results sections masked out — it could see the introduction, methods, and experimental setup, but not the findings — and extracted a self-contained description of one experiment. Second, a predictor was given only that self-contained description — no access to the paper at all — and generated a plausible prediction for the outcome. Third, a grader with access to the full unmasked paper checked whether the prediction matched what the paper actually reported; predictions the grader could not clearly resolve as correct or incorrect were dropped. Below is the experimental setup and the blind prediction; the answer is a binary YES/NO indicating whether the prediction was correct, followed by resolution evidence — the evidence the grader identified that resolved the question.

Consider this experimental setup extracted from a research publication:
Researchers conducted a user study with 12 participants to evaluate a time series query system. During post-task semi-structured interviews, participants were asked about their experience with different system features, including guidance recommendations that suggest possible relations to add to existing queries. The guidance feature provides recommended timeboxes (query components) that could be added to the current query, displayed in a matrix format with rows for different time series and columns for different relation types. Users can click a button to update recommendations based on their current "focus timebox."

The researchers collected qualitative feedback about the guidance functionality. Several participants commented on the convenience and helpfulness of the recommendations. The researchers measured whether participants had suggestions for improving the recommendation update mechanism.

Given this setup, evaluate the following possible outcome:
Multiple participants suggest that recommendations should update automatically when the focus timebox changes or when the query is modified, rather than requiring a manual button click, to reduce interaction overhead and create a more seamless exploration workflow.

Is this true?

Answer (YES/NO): YES